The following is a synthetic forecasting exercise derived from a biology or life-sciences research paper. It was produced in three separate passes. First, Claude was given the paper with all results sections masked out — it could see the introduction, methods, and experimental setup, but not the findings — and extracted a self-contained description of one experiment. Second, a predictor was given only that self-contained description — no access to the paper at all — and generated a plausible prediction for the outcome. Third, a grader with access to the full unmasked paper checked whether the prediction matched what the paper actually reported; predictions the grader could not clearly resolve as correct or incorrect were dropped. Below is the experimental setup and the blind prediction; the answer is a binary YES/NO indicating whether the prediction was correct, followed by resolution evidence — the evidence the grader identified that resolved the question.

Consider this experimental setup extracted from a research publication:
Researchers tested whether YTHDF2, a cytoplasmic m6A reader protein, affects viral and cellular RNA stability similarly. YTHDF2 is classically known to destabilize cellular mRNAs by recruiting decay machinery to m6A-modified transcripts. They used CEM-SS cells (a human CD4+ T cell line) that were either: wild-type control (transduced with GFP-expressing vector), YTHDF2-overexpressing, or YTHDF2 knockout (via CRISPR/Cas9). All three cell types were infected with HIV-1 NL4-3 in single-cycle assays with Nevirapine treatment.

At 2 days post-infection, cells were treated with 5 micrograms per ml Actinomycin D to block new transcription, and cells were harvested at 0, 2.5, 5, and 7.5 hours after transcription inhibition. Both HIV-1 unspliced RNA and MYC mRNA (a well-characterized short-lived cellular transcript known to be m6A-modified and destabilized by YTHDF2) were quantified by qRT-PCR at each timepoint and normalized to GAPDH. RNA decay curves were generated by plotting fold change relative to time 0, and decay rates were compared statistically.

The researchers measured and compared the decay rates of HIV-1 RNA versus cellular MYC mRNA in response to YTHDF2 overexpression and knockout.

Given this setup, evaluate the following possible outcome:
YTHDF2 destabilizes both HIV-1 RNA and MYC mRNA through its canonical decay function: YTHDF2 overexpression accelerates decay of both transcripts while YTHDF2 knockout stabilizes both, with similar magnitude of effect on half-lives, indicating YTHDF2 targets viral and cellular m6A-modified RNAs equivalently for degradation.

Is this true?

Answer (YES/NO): NO